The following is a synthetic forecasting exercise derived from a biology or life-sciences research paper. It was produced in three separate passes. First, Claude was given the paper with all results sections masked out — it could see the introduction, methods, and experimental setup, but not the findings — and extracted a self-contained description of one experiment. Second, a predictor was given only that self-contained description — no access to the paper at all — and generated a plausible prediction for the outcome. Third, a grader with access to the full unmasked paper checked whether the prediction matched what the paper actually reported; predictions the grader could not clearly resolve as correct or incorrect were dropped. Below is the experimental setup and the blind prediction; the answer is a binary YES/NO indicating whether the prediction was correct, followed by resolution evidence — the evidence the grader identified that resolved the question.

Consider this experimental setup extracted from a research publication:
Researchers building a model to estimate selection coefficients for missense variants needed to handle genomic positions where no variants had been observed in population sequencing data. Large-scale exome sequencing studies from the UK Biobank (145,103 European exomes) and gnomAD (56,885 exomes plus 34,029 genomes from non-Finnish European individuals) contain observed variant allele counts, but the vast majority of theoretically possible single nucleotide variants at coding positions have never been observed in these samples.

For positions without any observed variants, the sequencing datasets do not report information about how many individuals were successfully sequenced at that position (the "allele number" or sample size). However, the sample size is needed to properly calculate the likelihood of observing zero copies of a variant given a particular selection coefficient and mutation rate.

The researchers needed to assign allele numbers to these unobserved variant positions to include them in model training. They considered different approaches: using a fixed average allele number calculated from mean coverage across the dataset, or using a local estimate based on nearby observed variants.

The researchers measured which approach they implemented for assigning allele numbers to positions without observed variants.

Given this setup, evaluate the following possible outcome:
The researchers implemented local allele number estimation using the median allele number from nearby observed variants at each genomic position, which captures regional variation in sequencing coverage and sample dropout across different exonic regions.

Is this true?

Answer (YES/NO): NO